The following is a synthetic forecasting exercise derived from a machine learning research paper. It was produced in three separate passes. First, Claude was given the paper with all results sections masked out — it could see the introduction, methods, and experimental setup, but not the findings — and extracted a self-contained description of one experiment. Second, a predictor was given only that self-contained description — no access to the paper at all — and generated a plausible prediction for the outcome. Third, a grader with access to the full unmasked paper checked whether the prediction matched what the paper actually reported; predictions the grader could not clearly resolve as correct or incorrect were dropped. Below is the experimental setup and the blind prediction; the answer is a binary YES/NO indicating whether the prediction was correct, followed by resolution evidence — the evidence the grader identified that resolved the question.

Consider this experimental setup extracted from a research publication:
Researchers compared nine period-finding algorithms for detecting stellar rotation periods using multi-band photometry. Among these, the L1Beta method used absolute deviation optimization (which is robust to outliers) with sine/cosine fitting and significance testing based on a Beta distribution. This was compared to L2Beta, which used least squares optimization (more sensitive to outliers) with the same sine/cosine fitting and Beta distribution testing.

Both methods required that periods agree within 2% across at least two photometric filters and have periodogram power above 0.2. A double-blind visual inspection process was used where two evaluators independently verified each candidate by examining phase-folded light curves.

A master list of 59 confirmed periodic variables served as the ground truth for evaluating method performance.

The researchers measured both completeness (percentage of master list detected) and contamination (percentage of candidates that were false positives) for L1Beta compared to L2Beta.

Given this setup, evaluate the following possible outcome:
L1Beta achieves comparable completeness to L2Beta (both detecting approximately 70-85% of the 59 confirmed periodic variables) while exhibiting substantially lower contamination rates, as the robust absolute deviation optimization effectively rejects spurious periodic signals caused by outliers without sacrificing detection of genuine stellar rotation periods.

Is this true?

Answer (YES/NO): NO